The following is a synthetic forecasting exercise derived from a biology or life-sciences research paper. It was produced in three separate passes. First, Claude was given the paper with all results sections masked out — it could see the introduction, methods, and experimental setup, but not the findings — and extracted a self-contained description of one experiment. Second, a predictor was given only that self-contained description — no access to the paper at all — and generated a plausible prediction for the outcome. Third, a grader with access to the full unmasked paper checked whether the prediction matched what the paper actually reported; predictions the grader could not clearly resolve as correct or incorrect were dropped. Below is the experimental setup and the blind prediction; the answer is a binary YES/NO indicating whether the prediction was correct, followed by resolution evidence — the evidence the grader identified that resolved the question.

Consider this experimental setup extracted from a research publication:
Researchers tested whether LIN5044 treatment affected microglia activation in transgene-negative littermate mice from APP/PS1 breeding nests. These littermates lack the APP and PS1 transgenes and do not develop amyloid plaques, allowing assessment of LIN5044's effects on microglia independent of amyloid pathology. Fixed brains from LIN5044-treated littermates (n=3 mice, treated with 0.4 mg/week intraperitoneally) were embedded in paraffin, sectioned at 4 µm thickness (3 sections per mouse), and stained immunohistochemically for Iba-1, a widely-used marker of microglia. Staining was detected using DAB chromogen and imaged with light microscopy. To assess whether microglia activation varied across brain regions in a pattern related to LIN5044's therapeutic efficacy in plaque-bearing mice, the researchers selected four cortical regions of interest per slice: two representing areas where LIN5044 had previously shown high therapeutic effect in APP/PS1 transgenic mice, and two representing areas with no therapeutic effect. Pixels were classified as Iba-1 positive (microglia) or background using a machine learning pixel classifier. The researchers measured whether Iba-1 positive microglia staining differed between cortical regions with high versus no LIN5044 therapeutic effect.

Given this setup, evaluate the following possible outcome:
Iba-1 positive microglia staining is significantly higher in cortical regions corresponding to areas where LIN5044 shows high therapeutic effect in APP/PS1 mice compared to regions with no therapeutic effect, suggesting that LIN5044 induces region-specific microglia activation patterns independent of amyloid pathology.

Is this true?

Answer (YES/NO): NO